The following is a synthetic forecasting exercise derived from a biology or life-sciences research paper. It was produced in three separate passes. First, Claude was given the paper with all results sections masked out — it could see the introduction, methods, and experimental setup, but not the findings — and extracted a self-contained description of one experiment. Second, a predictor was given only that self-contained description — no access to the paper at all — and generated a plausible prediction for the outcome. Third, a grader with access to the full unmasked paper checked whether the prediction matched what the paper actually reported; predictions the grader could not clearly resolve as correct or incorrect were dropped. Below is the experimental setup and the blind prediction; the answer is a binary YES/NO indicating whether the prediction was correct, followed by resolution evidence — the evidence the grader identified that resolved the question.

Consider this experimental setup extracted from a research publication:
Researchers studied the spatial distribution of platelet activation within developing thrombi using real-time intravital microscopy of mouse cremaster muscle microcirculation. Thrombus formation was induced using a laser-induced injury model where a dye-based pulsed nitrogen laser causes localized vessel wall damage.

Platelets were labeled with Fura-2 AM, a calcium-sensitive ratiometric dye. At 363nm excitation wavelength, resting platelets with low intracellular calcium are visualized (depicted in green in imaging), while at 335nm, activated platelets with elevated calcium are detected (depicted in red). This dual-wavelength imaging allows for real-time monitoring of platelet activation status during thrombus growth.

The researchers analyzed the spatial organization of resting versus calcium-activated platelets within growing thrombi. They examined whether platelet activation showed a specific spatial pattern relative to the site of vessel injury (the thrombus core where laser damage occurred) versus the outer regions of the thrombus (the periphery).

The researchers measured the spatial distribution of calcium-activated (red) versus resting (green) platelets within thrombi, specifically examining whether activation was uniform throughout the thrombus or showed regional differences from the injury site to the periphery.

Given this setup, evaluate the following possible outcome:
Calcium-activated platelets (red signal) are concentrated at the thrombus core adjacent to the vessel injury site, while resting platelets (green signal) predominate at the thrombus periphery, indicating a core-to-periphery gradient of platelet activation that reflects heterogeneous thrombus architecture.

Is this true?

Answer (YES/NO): YES